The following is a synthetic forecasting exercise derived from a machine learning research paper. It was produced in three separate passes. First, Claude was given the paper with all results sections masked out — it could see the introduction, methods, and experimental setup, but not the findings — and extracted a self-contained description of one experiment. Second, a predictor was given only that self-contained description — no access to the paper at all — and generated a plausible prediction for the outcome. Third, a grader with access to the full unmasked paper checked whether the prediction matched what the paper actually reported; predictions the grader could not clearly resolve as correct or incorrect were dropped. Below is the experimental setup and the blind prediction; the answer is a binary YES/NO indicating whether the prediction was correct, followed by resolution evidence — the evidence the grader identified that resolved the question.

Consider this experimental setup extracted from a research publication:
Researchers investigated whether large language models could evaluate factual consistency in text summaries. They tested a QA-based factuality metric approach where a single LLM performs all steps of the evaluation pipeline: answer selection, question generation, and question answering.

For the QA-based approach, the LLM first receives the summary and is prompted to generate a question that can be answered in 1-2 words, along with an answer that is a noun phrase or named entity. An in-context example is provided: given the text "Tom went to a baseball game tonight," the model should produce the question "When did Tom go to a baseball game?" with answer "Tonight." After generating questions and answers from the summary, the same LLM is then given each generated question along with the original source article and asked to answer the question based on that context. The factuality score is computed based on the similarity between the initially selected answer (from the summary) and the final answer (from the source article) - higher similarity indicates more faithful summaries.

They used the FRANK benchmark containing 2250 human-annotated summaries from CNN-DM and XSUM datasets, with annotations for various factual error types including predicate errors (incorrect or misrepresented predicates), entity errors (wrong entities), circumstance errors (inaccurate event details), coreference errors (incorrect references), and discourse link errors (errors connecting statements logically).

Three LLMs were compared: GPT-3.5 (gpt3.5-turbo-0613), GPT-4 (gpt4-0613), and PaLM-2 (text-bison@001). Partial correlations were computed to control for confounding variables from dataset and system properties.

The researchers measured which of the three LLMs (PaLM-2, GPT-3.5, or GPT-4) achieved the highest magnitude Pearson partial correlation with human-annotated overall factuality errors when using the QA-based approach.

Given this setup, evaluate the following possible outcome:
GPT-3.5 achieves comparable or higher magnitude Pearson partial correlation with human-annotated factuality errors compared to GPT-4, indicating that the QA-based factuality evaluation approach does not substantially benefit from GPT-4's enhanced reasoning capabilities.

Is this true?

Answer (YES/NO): YES